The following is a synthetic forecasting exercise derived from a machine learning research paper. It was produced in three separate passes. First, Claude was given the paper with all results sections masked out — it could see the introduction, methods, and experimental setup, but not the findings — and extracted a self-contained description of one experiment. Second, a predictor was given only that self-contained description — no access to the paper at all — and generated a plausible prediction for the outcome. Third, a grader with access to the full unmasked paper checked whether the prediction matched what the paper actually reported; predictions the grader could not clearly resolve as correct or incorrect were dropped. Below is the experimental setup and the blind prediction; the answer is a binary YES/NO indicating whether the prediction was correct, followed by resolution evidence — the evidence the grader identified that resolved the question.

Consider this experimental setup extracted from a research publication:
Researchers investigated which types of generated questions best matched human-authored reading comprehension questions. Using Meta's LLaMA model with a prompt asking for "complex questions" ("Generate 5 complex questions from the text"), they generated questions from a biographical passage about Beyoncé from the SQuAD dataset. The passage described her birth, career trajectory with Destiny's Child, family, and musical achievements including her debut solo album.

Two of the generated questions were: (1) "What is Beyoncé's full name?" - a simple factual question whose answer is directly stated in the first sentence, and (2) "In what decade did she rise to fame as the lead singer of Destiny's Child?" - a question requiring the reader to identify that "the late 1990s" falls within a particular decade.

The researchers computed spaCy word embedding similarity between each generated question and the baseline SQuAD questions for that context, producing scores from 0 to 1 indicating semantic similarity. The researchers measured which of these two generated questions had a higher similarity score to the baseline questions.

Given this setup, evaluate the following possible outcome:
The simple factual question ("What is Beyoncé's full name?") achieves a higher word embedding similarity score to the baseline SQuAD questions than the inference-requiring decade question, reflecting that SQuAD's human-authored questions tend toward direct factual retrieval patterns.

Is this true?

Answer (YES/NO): YES